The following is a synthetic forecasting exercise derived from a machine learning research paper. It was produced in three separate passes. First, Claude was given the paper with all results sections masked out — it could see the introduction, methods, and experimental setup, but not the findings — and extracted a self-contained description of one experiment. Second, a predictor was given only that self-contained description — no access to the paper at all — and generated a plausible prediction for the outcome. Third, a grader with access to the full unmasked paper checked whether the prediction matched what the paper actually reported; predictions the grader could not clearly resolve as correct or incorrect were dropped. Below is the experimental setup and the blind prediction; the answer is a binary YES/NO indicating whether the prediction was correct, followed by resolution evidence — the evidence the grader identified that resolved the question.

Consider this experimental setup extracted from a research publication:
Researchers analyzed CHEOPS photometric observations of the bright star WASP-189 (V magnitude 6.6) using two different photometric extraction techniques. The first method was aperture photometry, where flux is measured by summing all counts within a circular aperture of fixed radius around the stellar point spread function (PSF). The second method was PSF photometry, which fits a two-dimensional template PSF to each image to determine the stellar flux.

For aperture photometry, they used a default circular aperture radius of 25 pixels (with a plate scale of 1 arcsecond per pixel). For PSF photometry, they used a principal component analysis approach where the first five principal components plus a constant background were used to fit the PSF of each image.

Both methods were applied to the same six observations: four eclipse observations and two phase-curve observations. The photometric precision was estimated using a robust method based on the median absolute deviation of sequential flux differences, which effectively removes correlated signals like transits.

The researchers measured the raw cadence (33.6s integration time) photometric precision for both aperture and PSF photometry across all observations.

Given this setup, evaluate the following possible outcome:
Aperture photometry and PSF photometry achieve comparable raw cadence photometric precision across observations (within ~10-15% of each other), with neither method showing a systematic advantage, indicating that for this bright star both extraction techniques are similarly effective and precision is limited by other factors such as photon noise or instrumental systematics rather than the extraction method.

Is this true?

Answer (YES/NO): NO